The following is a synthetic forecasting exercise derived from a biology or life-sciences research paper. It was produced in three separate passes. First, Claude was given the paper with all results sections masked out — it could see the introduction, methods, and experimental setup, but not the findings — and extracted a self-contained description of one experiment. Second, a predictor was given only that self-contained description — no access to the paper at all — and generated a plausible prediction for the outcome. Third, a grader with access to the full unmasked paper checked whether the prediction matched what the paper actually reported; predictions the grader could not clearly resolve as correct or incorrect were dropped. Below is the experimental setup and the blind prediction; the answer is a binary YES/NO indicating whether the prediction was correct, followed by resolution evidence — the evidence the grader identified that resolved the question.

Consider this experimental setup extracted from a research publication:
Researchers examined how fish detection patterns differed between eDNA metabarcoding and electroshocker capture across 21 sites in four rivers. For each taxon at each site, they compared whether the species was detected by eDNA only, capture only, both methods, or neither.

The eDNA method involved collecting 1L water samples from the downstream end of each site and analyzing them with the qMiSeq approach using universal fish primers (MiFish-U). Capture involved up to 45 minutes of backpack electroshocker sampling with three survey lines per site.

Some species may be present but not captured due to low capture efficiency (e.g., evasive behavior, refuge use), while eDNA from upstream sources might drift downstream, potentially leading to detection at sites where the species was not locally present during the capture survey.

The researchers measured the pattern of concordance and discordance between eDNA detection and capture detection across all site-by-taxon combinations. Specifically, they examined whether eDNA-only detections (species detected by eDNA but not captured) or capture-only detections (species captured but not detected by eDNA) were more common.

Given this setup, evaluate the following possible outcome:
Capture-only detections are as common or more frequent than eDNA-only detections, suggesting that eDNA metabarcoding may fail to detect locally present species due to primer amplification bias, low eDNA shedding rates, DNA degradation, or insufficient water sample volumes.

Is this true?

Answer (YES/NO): NO